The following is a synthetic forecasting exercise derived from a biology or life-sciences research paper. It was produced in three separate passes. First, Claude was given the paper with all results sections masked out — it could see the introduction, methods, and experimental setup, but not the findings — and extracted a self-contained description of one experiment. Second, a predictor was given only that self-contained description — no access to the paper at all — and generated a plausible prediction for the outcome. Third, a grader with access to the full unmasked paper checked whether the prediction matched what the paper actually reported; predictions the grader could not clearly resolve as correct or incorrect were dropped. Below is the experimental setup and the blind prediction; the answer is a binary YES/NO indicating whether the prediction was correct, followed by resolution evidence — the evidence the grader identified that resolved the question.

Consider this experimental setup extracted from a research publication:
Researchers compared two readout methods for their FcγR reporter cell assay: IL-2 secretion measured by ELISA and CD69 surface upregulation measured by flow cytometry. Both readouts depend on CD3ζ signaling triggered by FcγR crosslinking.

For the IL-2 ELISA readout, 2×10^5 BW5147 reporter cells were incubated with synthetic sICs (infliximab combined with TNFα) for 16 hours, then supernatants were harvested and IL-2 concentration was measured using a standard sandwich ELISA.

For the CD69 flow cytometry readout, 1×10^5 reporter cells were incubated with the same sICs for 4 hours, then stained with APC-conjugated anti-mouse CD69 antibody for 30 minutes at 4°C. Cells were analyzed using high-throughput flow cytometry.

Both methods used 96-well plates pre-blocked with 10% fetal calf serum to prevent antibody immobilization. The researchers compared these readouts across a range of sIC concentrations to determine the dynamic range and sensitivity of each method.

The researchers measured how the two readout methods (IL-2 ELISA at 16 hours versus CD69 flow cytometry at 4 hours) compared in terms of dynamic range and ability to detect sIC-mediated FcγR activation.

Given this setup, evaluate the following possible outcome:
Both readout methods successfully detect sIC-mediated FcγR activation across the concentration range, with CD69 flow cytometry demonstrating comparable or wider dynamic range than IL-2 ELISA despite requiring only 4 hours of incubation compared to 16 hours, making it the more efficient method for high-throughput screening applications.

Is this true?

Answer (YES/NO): NO